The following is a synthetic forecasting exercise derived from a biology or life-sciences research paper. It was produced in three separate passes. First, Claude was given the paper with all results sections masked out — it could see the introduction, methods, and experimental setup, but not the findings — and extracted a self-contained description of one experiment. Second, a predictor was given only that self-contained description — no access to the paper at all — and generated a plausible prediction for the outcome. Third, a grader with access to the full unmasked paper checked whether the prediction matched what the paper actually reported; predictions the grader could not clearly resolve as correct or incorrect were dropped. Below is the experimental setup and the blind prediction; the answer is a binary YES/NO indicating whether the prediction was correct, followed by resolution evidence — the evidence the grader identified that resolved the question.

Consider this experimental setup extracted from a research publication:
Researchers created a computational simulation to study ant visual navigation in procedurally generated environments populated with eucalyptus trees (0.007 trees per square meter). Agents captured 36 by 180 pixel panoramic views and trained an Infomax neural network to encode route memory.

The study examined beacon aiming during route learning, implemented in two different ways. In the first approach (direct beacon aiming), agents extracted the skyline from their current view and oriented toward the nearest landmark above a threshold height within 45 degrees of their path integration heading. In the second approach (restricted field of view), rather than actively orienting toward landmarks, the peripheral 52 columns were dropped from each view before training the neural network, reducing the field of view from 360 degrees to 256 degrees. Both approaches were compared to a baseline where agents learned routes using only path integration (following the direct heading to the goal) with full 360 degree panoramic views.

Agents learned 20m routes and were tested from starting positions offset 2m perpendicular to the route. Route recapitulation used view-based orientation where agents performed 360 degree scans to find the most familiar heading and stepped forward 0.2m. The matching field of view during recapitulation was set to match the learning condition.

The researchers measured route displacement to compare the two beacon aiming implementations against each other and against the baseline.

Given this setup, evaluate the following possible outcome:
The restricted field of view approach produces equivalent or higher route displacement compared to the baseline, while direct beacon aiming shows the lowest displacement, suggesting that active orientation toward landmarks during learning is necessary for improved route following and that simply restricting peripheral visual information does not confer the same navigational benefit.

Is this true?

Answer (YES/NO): NO